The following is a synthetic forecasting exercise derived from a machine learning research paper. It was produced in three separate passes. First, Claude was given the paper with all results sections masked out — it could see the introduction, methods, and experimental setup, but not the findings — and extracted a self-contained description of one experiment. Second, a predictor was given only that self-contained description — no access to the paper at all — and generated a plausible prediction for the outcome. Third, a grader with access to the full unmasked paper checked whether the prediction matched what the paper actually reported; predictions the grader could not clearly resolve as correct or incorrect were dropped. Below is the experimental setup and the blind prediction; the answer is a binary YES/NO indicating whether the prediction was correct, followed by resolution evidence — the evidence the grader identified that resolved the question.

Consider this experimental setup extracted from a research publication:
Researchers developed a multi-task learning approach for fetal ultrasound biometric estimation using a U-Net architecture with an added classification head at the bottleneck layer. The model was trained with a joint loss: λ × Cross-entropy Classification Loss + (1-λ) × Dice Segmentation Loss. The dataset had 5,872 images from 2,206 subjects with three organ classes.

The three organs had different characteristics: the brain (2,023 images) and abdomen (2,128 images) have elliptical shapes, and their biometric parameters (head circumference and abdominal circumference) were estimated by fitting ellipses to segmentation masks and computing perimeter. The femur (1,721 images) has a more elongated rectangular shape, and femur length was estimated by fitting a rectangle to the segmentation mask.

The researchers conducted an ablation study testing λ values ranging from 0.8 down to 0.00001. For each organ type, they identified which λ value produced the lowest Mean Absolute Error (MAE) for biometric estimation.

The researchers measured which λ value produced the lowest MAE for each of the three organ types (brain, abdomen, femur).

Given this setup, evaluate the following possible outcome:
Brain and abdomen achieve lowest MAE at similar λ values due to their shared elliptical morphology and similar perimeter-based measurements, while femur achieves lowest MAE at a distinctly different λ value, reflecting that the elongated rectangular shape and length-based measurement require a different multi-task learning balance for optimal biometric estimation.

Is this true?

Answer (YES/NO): YES